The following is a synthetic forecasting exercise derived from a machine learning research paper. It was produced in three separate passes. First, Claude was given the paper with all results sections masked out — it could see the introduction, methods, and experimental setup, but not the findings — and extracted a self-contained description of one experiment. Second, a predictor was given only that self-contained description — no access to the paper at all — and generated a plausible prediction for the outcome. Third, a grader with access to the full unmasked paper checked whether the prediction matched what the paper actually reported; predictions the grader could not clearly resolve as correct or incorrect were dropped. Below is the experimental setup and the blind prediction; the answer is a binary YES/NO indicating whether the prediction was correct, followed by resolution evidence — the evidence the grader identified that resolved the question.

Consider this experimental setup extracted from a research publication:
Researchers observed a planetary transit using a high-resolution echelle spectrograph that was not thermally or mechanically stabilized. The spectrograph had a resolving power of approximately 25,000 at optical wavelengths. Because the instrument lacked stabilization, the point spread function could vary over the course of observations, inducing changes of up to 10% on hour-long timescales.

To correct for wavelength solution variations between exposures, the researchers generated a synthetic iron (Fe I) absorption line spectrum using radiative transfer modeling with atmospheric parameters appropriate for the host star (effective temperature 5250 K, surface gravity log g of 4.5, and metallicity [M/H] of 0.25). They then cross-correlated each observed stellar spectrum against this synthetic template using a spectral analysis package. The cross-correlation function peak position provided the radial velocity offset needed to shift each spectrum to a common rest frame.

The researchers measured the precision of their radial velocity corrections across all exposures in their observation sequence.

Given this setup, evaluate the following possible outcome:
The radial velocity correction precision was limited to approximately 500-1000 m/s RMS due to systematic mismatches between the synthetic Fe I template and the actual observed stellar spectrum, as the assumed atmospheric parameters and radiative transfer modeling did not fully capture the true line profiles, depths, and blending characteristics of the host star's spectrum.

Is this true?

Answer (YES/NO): NO